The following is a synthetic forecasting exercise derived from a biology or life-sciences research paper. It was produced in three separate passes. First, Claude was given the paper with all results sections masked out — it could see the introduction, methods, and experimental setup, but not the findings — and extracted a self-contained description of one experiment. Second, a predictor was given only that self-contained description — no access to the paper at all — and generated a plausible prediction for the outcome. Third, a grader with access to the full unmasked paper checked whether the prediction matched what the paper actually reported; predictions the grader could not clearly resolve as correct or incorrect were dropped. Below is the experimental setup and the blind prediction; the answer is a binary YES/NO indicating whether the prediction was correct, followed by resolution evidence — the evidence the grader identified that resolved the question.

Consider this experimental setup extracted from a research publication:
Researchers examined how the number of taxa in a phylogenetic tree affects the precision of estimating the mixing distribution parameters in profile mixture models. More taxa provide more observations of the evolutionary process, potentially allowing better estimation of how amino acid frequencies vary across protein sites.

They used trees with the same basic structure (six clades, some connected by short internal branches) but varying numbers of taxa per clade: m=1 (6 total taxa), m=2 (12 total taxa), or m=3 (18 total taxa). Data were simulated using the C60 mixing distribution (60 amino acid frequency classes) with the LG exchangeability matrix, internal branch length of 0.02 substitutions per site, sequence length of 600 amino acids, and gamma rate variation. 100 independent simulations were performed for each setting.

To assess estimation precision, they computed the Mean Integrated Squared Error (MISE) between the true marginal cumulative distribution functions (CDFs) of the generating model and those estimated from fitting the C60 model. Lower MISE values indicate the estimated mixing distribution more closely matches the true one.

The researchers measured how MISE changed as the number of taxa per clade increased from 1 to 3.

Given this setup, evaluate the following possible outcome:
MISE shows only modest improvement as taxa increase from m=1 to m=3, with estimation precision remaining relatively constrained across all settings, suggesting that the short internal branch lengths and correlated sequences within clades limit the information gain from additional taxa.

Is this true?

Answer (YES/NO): NO